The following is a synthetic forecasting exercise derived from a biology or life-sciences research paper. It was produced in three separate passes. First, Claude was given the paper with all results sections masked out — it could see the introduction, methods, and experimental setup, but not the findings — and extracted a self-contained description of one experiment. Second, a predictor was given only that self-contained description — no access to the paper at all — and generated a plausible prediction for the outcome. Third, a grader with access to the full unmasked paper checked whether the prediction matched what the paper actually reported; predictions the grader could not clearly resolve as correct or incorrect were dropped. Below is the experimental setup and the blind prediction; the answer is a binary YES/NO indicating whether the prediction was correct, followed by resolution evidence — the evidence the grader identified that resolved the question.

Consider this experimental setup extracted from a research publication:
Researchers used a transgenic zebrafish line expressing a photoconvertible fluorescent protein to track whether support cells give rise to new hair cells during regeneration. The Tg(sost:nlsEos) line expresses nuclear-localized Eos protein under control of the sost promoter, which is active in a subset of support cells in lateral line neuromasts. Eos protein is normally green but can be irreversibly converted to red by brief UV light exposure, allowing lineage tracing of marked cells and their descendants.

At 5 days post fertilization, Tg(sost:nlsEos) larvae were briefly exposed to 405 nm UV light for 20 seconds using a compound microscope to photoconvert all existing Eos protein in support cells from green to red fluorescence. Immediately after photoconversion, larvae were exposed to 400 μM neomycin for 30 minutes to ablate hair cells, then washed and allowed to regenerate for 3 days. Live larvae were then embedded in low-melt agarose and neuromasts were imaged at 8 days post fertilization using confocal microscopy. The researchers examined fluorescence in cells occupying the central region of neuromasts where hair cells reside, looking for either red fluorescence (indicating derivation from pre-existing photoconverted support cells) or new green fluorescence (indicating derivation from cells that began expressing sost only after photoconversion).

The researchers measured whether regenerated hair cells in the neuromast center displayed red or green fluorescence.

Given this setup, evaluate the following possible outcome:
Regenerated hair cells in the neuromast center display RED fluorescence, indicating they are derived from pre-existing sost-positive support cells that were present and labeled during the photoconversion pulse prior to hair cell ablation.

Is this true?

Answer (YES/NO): YES